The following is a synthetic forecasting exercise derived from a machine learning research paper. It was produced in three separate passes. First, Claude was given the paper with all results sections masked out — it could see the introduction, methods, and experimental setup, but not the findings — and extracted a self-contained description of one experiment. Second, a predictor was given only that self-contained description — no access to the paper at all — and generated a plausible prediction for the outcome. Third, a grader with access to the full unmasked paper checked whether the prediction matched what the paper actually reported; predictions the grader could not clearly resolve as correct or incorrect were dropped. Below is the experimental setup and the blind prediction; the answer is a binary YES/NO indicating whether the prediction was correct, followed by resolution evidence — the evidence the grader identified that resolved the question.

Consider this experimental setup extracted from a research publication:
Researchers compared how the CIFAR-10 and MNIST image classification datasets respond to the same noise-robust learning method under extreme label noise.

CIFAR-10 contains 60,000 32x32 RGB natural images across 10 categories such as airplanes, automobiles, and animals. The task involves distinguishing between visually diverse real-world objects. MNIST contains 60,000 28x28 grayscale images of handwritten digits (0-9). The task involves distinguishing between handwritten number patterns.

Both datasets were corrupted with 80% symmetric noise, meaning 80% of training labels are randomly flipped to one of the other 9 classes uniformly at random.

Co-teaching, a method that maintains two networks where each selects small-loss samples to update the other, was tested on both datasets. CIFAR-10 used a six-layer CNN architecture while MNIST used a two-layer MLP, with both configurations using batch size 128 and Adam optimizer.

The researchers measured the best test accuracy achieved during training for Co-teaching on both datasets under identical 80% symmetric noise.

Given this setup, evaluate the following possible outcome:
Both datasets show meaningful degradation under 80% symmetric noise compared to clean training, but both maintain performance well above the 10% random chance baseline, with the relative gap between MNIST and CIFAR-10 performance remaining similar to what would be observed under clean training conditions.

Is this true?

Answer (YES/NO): NO